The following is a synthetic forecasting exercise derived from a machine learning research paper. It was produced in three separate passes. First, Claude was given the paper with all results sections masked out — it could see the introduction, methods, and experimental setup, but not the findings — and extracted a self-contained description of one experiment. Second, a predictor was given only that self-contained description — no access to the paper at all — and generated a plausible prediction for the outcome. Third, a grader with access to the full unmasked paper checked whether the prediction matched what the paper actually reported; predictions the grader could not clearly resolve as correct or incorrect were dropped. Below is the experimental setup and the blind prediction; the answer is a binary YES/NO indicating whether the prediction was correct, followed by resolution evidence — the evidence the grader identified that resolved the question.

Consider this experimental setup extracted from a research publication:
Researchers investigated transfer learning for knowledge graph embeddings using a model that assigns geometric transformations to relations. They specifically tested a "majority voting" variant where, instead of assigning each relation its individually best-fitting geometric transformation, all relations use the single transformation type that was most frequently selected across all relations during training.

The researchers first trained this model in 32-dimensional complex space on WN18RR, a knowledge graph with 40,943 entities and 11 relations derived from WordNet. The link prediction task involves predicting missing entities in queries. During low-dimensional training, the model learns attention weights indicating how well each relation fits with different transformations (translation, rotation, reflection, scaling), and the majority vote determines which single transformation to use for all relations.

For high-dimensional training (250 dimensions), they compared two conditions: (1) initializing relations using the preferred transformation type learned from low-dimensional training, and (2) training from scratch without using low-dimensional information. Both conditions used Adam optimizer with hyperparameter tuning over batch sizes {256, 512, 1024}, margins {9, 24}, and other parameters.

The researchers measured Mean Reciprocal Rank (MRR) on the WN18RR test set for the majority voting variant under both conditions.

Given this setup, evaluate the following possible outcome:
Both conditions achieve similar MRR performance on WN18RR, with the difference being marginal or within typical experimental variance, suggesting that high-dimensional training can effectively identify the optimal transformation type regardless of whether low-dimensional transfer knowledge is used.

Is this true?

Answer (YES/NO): YES